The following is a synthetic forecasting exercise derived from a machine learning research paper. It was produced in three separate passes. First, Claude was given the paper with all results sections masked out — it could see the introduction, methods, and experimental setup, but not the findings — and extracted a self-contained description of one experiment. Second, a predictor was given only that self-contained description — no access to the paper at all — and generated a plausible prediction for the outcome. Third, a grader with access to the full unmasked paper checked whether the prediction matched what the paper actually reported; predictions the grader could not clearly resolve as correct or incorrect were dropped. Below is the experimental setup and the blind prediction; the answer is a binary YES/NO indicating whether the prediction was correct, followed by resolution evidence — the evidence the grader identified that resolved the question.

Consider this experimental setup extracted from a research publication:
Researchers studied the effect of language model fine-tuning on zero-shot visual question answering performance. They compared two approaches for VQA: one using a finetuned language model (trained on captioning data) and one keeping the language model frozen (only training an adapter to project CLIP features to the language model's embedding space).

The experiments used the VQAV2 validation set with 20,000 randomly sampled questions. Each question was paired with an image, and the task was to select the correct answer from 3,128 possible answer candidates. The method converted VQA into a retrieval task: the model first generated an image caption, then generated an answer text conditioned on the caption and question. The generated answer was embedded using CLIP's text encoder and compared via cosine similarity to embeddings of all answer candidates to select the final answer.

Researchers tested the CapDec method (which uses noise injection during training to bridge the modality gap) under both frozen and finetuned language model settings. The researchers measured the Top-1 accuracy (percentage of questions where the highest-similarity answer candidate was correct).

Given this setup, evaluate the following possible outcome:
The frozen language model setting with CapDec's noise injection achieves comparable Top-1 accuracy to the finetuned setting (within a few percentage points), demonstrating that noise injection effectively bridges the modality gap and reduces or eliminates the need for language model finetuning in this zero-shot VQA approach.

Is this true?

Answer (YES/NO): NO